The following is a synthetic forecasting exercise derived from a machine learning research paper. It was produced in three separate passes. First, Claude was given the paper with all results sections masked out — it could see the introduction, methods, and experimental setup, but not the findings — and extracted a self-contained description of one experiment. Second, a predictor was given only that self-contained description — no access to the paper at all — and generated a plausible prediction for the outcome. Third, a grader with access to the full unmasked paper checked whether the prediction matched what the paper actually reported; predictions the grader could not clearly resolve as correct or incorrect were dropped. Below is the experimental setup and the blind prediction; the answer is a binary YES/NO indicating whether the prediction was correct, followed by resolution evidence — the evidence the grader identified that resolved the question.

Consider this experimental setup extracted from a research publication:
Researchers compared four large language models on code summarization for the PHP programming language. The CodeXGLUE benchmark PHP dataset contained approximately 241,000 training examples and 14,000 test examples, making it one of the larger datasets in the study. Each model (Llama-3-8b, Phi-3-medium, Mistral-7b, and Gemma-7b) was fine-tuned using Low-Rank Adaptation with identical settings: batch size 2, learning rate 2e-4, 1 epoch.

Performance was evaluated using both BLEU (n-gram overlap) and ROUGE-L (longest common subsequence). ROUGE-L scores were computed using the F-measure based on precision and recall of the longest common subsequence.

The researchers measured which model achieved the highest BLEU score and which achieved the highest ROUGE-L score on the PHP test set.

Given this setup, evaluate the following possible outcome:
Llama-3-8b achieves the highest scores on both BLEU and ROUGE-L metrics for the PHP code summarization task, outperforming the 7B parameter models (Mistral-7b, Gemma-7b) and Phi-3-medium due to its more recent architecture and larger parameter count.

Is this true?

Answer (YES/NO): NO